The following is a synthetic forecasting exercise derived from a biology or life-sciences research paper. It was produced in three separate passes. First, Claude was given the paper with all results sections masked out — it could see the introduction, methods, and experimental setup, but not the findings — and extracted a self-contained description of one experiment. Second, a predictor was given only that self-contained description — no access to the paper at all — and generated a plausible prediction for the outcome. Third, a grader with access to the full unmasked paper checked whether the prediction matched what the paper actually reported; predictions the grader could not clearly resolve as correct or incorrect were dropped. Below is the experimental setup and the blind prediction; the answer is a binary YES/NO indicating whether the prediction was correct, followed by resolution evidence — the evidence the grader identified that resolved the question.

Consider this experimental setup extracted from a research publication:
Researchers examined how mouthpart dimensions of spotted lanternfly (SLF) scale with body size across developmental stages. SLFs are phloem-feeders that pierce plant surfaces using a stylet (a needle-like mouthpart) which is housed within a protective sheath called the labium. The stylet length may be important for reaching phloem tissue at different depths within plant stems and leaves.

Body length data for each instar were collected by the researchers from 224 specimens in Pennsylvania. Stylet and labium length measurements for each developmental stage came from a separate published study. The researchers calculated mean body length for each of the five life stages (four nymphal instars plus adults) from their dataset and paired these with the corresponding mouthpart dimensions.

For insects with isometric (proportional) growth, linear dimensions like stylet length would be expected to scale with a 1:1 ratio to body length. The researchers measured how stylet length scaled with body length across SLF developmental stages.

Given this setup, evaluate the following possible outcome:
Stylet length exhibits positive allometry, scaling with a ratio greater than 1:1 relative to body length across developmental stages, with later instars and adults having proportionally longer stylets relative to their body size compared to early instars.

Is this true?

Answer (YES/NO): NO